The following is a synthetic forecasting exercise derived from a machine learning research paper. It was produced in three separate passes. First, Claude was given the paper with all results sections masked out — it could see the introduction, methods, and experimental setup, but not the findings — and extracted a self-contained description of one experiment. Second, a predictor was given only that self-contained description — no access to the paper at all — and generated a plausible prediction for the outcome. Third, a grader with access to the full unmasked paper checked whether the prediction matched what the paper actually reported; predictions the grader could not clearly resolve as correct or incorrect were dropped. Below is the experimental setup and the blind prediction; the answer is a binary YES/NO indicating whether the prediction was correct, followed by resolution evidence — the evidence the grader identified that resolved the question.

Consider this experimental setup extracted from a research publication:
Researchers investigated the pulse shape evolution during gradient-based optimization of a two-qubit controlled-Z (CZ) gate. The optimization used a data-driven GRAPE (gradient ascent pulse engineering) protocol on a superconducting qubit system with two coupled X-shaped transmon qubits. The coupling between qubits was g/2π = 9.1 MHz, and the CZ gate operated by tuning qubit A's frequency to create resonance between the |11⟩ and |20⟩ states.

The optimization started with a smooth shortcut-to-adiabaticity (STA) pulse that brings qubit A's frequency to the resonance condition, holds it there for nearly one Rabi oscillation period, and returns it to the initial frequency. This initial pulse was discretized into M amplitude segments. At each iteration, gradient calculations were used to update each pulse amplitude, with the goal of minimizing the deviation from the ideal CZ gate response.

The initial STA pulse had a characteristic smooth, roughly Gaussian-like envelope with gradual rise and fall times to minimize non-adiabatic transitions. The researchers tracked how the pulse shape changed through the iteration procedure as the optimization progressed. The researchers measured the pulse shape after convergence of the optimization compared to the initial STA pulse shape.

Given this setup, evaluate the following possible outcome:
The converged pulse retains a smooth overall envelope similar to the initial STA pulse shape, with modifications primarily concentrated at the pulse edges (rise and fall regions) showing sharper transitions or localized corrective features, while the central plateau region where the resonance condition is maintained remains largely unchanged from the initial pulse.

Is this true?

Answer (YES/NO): NO